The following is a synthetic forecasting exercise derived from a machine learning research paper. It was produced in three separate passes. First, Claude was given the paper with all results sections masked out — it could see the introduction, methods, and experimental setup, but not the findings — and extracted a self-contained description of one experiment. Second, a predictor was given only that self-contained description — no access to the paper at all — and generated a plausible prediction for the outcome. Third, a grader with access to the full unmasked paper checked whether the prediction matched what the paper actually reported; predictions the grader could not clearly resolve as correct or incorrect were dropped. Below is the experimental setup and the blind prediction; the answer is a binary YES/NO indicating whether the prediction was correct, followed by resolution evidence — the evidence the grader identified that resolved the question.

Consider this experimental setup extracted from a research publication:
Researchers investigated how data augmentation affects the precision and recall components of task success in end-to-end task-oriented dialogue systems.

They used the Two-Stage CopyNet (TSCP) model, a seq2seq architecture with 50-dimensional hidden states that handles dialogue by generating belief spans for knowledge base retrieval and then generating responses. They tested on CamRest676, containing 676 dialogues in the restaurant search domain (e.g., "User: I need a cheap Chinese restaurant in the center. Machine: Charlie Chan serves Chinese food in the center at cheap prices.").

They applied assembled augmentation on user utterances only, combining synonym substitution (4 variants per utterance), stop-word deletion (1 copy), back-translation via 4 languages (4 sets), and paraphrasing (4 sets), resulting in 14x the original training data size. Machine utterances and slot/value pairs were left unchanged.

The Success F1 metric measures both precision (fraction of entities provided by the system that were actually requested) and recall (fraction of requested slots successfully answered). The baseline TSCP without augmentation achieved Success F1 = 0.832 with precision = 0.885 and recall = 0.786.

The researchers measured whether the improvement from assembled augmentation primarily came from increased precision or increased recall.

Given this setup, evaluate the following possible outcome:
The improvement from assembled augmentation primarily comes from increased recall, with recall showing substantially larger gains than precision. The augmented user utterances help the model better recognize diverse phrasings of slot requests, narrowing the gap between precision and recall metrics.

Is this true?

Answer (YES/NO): YES